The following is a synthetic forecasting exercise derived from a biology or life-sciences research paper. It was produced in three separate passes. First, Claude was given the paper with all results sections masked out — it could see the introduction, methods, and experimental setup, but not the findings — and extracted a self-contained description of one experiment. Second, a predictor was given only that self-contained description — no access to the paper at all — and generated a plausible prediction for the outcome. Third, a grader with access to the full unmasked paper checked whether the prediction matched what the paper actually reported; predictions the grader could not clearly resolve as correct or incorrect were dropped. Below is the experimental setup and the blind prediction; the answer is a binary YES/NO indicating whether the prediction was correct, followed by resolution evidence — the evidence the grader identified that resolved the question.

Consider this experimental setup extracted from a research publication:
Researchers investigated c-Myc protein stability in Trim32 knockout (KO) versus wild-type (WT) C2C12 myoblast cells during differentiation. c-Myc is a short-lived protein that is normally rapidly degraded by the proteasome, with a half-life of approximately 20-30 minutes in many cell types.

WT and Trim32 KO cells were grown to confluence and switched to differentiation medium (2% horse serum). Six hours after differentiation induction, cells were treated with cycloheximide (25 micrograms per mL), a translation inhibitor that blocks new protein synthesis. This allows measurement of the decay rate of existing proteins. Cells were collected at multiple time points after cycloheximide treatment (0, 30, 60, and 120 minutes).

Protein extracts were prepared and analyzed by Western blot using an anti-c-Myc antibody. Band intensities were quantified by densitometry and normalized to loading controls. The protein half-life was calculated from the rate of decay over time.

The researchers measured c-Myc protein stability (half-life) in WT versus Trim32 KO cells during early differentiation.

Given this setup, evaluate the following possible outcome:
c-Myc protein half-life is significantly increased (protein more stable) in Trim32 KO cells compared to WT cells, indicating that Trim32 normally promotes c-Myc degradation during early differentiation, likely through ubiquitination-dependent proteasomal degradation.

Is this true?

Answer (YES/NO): NO